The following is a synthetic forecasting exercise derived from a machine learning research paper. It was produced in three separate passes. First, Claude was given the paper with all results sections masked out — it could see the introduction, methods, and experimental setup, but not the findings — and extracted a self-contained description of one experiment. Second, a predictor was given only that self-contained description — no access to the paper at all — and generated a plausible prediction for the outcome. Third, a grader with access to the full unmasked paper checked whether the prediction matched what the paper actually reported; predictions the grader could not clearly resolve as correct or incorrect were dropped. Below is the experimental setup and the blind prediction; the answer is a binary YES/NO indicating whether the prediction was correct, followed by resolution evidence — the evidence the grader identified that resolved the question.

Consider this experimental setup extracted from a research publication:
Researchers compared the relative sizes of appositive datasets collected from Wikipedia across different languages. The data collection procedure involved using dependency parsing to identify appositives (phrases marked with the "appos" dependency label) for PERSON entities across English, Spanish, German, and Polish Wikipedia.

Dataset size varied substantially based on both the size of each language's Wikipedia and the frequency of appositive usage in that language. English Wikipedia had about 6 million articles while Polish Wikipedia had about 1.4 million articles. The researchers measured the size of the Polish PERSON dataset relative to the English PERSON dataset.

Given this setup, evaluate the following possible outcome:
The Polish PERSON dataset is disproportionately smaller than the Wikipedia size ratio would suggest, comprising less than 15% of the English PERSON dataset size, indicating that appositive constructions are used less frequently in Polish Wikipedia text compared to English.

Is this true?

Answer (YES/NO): YES